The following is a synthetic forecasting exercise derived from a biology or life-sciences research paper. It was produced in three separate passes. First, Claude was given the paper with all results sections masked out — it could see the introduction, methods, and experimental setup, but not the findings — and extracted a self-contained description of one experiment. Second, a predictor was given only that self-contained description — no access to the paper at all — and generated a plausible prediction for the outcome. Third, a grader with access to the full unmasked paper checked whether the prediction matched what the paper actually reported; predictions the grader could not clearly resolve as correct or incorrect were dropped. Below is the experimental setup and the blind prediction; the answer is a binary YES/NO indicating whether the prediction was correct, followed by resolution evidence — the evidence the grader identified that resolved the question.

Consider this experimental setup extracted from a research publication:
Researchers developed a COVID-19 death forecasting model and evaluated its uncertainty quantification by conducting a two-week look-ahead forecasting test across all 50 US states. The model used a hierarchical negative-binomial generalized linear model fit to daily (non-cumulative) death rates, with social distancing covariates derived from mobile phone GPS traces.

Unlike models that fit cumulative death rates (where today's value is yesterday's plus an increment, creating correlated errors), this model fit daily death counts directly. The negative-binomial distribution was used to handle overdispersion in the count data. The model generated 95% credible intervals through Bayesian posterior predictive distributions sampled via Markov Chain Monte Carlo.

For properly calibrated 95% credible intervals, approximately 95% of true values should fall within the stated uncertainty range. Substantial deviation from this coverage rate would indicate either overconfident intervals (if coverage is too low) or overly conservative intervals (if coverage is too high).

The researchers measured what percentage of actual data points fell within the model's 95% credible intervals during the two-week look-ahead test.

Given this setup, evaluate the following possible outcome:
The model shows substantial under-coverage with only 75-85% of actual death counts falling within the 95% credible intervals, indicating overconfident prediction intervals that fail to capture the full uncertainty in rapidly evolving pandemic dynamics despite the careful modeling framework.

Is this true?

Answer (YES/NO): NO